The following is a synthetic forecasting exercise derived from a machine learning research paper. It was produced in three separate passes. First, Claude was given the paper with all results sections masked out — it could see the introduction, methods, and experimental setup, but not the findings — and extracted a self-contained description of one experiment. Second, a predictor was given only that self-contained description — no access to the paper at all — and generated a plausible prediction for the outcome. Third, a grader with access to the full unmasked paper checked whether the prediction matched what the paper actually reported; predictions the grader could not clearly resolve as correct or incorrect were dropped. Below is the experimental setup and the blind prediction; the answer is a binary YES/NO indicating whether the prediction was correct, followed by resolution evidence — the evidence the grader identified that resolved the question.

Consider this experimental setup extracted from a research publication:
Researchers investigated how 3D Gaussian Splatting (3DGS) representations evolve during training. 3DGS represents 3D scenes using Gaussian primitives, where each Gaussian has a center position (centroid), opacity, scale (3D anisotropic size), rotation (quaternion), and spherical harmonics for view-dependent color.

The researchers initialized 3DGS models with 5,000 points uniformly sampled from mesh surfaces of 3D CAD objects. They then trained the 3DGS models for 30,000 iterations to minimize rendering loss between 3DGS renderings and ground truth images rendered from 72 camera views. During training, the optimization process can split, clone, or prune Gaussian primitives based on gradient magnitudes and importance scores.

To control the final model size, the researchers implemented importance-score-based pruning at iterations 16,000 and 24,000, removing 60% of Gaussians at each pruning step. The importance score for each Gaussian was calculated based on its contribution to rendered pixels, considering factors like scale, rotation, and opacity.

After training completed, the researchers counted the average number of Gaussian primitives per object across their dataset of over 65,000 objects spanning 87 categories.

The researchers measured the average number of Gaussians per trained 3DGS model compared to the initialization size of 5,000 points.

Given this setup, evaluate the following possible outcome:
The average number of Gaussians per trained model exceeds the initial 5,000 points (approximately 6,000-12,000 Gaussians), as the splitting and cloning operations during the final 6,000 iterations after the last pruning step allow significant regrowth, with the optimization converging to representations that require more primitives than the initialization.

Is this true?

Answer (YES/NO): NO